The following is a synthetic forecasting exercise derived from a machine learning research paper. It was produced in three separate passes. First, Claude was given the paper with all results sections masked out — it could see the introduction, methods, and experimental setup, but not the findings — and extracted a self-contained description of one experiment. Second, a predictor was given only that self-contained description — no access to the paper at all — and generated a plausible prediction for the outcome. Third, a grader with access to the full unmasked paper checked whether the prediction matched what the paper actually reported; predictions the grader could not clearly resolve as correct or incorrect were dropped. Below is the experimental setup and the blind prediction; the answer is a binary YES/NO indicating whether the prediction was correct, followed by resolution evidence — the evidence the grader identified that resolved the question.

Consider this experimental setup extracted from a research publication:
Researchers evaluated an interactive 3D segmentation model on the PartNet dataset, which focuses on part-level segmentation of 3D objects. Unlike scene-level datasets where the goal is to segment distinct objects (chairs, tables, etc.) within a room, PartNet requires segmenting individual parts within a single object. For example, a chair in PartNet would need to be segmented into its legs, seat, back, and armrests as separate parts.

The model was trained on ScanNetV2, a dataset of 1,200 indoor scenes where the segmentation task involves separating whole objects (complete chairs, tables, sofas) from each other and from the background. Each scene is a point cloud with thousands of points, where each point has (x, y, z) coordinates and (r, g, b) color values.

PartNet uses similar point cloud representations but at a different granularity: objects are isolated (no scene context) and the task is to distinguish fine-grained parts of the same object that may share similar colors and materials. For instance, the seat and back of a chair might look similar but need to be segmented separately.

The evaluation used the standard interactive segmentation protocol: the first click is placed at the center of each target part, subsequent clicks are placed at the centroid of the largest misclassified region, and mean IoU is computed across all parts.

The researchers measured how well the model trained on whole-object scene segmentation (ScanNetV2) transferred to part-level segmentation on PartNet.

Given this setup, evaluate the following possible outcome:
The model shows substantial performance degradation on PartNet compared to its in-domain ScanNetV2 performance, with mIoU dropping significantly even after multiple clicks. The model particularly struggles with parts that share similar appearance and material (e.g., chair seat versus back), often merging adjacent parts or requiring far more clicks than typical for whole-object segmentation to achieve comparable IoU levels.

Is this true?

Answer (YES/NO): NO